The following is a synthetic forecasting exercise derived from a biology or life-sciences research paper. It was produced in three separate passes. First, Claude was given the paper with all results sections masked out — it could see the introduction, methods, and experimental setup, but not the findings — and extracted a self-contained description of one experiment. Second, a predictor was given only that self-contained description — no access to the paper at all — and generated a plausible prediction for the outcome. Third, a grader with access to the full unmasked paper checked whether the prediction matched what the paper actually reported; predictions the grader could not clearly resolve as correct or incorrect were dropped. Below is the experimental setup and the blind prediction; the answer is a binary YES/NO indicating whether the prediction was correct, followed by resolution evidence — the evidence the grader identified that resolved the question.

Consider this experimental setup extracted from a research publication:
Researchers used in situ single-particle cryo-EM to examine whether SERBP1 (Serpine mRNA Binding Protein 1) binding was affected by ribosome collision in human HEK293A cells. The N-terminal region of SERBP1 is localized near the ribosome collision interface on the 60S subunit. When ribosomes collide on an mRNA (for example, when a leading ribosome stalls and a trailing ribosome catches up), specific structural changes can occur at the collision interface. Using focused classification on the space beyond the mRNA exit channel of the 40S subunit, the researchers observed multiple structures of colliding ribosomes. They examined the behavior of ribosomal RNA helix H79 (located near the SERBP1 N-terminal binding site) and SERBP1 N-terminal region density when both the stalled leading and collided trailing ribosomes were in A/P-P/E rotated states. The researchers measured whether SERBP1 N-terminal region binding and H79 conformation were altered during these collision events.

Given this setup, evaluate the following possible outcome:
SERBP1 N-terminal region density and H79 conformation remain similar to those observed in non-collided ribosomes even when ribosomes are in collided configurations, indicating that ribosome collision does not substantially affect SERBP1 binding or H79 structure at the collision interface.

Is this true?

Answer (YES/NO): NO